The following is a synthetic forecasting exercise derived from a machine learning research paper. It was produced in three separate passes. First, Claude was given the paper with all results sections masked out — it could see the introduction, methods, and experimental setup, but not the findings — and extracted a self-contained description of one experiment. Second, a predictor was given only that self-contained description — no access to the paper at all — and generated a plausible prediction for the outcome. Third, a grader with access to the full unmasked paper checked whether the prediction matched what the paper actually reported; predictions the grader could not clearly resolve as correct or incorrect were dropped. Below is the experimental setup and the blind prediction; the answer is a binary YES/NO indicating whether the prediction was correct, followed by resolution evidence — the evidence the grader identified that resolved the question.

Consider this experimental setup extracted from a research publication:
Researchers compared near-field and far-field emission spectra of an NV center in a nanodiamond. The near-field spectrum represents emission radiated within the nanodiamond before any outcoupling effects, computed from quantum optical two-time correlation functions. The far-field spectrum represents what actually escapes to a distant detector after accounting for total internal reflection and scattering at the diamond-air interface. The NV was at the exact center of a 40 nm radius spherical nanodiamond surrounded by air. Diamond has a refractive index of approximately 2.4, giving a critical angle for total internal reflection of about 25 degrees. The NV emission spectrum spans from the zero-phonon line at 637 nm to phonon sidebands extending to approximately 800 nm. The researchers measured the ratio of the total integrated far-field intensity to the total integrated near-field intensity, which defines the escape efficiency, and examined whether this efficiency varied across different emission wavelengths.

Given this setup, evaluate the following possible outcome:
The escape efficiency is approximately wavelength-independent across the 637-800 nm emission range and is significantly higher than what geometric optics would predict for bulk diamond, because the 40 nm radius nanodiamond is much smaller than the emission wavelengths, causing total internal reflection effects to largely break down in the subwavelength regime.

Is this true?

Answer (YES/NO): NO